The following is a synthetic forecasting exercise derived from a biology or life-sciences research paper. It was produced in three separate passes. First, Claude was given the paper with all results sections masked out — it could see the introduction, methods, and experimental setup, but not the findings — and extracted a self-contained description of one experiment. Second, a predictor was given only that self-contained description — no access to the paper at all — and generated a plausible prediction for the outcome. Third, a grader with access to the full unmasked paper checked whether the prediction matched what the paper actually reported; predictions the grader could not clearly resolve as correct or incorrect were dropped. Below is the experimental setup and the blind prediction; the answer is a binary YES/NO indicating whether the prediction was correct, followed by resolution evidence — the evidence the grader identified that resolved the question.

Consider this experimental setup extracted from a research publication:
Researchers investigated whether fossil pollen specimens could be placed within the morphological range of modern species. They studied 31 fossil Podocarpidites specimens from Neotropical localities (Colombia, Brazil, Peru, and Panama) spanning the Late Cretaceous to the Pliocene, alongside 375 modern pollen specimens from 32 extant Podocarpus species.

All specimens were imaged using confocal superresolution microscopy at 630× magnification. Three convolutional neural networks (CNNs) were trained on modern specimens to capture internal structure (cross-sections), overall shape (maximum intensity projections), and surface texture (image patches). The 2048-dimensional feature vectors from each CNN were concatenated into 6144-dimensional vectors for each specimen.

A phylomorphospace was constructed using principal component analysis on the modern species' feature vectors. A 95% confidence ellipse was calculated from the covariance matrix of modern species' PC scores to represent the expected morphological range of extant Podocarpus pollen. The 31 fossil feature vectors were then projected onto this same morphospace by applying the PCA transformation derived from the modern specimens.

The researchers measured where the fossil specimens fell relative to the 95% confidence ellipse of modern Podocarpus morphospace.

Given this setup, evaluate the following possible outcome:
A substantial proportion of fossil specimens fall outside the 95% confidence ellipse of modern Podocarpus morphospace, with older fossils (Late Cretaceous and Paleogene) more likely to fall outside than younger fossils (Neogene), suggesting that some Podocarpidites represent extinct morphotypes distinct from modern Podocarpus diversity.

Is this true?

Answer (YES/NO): NO